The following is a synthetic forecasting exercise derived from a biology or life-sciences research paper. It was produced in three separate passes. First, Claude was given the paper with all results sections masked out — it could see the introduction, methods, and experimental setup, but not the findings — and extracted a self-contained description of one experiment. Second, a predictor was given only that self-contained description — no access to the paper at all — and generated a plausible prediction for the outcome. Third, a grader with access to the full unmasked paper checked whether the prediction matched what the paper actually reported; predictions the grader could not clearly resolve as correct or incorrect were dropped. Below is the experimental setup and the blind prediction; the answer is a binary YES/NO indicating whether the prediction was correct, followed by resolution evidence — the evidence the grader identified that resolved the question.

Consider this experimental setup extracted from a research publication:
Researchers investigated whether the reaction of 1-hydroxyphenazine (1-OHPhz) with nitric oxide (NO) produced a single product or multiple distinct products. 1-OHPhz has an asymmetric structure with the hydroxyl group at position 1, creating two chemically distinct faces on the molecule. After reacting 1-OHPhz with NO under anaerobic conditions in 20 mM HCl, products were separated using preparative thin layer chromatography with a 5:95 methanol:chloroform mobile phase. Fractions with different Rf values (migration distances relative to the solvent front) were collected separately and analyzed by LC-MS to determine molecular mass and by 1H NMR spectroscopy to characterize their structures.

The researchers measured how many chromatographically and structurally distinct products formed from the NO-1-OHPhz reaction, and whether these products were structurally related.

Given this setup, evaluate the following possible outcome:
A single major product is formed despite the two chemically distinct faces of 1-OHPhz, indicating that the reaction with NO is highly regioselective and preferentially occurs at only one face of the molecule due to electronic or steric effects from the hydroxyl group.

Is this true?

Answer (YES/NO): NO